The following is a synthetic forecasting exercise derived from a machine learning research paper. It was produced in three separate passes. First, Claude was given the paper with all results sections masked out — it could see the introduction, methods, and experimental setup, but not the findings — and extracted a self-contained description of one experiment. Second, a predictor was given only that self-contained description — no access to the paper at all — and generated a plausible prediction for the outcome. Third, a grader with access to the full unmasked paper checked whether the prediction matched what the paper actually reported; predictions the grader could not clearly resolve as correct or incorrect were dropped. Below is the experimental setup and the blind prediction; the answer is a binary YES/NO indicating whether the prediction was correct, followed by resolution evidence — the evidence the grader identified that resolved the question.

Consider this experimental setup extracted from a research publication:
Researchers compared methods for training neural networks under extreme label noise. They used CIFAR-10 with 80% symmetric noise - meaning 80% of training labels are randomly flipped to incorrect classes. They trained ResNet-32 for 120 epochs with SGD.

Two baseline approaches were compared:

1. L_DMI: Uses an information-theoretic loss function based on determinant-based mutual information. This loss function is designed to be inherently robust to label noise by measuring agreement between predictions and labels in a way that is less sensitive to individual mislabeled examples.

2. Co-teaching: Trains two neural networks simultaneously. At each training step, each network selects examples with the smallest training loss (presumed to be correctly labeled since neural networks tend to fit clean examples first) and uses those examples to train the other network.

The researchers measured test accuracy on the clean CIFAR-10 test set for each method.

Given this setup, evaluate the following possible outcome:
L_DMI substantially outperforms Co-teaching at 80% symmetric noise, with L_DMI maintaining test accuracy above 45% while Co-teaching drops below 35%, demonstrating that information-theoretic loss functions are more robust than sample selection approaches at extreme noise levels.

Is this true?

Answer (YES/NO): NO